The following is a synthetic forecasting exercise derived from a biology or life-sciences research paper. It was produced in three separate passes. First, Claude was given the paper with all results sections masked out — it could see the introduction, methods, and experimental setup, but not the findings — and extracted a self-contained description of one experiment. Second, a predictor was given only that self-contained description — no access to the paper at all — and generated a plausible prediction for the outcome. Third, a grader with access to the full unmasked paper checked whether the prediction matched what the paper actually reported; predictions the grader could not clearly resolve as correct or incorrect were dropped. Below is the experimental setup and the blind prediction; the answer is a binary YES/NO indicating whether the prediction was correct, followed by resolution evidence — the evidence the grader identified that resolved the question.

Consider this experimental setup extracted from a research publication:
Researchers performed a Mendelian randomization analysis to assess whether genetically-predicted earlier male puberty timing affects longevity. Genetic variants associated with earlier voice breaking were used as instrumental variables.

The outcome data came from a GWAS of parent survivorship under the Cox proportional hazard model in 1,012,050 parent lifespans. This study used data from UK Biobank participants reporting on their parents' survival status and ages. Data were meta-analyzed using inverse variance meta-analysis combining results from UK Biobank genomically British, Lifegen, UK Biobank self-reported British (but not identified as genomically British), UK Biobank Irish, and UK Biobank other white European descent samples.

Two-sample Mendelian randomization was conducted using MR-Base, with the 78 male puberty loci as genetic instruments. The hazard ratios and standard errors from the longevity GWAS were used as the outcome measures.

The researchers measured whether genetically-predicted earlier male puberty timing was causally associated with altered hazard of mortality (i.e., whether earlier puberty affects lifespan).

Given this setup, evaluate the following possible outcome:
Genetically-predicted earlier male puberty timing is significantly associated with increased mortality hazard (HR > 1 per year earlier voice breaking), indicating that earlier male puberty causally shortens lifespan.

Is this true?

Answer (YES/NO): YES